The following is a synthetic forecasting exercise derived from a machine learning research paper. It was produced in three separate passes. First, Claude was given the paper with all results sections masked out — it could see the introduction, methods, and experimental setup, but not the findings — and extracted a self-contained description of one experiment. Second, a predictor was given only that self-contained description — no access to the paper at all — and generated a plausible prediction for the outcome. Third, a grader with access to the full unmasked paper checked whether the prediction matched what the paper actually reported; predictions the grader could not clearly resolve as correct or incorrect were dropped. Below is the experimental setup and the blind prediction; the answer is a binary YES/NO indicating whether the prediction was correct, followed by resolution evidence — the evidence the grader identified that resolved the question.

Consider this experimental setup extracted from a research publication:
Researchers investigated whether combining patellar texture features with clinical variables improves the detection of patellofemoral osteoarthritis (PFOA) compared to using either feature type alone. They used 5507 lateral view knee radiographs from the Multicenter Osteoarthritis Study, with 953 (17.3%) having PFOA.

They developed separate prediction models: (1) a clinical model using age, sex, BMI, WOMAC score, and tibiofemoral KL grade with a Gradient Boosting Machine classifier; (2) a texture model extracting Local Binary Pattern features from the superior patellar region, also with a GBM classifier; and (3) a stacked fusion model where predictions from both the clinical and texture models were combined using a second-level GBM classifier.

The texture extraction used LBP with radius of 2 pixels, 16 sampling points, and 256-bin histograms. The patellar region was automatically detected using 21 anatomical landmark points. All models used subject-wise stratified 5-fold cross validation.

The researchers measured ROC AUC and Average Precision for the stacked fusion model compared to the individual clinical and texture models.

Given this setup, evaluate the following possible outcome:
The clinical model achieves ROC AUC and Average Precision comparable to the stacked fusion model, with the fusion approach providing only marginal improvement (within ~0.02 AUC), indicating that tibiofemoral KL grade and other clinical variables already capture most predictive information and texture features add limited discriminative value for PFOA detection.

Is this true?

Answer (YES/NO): NO